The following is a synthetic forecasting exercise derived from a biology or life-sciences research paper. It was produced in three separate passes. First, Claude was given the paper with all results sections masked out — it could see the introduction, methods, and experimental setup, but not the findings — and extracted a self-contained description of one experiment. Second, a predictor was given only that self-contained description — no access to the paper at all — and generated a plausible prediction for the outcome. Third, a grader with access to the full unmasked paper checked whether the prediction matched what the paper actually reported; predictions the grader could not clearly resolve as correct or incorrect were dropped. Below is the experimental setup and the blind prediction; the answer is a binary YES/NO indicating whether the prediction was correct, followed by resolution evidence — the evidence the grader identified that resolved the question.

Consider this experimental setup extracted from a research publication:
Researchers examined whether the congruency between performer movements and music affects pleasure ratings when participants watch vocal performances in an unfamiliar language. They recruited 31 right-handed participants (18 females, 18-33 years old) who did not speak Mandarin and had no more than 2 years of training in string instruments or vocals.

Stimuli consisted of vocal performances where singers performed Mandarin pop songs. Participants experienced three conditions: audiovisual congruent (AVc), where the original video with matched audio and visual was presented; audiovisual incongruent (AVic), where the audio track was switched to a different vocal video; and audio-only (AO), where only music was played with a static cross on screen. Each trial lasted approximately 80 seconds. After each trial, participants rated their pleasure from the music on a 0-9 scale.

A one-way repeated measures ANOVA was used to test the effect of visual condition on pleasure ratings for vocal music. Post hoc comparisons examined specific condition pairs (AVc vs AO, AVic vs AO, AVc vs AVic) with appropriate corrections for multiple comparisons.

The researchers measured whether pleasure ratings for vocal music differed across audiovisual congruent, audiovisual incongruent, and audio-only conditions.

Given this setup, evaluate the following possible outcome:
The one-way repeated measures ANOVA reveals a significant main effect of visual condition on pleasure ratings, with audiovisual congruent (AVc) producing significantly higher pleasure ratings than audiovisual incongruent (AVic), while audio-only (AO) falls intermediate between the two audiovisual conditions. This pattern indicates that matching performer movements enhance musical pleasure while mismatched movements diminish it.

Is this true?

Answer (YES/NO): NO